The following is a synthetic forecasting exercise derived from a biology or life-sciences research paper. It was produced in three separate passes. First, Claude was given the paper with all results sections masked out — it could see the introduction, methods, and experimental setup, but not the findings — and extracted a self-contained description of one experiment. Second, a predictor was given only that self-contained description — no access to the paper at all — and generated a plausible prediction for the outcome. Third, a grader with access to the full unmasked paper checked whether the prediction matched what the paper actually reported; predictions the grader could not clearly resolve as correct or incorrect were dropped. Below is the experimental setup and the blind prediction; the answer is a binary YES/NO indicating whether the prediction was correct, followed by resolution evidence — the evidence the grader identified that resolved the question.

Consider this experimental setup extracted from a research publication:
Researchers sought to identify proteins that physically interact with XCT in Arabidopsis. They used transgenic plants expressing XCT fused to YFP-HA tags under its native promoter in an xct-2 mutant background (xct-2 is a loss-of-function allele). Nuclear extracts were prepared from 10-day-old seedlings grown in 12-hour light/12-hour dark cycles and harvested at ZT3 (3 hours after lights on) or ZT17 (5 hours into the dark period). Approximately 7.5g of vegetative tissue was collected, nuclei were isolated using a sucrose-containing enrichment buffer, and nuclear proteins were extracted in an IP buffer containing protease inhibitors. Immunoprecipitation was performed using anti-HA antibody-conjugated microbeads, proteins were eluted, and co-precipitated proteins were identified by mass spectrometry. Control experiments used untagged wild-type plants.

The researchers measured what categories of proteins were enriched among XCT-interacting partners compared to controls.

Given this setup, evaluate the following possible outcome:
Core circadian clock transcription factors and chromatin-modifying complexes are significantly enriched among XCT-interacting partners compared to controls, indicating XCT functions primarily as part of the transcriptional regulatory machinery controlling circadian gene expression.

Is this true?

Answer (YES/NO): NO